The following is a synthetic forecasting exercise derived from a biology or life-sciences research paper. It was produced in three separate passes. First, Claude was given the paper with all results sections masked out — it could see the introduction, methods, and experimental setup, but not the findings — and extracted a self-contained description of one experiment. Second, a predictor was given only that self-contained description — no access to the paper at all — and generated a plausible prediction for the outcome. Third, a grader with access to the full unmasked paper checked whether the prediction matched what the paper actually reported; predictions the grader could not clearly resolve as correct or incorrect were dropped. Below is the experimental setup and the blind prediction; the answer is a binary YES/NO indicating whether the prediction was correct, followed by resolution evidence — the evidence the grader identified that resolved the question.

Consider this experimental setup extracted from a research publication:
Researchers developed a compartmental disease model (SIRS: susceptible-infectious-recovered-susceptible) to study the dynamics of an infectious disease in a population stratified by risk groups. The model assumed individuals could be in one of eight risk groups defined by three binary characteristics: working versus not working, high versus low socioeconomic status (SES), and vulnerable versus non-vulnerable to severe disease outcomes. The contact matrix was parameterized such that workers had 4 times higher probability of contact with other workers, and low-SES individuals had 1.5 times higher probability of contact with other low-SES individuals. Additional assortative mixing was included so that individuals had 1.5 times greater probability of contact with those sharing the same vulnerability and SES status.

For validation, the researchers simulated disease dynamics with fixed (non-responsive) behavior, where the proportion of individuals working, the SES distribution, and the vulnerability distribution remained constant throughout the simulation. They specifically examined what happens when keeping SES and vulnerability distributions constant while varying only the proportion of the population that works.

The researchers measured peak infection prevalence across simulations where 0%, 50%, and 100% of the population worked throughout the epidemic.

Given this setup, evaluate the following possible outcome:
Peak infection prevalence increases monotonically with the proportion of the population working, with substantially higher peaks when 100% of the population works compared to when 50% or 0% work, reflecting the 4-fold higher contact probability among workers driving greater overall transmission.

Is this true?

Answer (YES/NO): YES